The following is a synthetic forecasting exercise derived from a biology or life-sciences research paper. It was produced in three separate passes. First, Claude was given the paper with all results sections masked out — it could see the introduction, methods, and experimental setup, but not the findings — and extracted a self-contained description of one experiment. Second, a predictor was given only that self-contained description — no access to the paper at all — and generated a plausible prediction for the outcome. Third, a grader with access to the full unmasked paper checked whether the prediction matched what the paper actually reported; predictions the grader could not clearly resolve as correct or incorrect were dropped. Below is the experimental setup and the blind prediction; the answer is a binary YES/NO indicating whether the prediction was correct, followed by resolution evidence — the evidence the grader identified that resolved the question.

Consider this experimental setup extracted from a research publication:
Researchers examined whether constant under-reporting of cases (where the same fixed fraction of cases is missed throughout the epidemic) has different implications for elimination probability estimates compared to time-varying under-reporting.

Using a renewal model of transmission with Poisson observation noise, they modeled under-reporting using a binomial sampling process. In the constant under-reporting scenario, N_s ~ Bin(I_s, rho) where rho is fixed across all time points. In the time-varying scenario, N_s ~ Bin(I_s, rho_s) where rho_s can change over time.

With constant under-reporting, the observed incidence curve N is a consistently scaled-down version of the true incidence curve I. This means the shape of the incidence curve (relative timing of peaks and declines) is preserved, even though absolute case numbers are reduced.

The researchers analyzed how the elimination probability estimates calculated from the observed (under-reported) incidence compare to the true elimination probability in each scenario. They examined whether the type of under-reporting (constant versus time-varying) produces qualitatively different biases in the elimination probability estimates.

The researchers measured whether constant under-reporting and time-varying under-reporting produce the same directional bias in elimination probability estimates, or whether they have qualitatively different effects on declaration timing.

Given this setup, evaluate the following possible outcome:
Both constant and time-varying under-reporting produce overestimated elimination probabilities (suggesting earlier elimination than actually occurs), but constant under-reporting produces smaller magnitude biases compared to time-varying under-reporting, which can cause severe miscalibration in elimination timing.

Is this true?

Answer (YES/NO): NO